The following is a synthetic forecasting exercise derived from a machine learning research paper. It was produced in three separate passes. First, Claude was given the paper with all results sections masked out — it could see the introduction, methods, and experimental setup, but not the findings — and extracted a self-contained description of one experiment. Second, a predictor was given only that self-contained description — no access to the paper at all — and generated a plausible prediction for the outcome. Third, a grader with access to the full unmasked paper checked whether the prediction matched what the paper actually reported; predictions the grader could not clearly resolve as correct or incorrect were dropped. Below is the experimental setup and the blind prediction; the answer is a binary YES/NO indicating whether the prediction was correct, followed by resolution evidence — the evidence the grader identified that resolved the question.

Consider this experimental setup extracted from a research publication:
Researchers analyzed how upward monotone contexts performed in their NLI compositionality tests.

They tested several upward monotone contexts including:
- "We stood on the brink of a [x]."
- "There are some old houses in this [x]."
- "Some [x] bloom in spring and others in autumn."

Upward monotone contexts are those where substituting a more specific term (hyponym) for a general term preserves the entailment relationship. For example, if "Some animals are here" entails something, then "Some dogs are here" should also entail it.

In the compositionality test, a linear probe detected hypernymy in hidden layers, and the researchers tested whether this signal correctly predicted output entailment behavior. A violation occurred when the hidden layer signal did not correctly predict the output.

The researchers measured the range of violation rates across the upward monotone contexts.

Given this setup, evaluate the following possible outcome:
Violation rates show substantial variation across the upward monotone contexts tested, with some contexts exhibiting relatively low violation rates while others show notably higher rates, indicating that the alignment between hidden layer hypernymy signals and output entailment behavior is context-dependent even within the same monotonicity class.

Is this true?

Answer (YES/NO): YES